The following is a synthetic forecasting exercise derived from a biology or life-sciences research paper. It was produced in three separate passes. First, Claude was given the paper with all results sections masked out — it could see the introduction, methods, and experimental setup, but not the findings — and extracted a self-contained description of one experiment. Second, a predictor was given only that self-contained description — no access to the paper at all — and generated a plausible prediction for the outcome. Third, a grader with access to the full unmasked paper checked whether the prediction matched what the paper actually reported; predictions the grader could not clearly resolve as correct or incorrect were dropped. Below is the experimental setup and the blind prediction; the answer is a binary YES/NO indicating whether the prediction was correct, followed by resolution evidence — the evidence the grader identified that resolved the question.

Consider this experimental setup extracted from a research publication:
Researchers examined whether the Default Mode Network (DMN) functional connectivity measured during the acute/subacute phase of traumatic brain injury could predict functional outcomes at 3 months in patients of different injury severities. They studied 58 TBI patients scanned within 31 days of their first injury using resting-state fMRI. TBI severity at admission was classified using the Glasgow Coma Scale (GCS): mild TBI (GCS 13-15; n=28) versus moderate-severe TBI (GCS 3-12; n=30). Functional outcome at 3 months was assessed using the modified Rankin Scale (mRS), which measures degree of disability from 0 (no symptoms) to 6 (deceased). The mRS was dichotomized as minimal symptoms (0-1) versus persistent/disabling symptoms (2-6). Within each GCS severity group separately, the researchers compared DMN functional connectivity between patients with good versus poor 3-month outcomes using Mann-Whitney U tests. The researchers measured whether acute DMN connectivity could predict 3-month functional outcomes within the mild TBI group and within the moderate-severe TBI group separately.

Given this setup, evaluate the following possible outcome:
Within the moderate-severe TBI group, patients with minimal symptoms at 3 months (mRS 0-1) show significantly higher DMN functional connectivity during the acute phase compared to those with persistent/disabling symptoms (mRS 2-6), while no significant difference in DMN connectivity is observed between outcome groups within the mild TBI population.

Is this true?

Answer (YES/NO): YES